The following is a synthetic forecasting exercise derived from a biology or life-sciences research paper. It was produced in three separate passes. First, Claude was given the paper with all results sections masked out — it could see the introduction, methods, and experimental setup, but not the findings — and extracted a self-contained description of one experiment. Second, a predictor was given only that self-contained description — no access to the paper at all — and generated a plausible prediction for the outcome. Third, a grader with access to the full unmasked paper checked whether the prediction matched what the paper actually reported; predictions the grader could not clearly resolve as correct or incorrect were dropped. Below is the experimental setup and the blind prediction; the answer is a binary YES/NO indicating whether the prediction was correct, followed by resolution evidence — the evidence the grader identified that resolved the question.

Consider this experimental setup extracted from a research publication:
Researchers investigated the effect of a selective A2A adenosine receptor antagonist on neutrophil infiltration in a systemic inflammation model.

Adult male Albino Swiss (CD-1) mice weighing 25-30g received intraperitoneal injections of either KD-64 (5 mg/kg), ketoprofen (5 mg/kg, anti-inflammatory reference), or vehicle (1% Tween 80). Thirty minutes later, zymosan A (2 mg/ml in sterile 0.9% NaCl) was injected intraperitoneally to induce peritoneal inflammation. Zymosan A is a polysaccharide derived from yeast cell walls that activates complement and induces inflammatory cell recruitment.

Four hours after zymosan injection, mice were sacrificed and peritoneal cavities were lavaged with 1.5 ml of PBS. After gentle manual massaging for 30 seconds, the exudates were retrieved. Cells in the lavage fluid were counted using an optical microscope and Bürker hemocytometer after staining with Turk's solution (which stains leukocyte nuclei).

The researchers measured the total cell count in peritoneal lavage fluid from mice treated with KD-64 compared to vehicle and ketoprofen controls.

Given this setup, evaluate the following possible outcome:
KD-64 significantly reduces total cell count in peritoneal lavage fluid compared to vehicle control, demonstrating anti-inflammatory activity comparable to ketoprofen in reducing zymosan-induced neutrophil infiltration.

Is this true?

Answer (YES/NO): YES